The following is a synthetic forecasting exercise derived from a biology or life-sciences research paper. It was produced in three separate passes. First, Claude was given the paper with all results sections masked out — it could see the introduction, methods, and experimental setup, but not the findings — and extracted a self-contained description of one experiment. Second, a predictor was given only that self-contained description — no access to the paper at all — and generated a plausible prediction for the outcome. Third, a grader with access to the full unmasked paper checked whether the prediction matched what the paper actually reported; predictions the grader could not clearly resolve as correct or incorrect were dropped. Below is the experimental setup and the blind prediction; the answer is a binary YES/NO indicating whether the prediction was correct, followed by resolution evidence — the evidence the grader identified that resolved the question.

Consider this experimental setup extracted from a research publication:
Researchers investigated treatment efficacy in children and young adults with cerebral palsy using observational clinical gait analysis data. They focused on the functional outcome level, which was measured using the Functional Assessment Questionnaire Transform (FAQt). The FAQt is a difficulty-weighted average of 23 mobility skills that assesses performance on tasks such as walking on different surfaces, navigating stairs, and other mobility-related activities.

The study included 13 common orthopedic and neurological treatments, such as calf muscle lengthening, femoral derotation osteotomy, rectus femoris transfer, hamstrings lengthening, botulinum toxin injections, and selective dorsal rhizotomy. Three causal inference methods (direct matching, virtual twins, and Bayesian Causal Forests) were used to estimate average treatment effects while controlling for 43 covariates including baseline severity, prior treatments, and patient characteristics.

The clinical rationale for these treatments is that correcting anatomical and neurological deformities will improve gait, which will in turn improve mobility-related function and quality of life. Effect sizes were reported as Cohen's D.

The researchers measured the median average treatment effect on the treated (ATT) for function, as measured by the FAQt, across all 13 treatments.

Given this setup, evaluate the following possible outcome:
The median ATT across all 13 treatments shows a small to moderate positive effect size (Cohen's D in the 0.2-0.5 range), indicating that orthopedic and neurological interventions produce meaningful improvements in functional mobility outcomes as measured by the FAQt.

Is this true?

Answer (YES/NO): NO